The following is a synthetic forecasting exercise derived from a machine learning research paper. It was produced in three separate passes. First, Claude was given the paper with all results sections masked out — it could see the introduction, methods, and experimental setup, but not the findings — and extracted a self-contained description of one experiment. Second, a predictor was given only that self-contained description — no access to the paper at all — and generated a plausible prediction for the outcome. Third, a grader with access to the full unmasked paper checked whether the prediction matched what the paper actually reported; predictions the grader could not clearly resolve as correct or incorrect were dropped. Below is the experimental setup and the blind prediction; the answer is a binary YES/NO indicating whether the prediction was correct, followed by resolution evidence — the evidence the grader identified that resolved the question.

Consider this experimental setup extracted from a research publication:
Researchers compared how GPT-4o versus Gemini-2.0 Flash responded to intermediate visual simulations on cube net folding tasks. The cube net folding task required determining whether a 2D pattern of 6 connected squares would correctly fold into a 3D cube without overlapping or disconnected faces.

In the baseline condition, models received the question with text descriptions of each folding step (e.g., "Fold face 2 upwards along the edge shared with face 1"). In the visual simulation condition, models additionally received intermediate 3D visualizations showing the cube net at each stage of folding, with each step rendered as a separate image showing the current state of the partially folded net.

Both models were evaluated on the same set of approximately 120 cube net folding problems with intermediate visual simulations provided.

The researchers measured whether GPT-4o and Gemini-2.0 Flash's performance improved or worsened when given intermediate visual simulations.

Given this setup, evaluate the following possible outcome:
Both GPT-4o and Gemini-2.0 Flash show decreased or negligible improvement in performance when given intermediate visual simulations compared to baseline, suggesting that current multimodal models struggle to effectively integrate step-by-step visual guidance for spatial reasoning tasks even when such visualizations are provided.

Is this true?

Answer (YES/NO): NO